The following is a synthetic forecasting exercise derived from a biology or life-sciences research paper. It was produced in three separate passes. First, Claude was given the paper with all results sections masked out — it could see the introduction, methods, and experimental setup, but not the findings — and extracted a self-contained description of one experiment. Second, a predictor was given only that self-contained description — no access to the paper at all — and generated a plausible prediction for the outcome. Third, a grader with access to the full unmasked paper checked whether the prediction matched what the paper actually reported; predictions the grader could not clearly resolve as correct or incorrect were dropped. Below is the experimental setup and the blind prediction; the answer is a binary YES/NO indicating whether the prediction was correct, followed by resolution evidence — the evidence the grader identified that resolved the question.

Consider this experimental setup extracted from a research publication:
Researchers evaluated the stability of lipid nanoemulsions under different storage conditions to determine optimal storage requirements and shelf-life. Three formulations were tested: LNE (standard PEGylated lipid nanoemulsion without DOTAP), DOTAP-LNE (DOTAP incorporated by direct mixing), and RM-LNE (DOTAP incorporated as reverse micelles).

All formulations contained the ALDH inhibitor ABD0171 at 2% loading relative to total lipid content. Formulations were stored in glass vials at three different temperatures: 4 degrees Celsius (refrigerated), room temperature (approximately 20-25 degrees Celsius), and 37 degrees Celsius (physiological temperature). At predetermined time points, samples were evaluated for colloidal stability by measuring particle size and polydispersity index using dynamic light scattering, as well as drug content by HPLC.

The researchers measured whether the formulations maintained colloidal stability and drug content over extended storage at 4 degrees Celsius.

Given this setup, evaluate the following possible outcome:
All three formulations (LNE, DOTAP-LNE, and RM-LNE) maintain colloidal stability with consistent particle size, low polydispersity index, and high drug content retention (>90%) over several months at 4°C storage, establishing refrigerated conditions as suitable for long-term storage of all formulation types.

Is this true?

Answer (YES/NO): YES